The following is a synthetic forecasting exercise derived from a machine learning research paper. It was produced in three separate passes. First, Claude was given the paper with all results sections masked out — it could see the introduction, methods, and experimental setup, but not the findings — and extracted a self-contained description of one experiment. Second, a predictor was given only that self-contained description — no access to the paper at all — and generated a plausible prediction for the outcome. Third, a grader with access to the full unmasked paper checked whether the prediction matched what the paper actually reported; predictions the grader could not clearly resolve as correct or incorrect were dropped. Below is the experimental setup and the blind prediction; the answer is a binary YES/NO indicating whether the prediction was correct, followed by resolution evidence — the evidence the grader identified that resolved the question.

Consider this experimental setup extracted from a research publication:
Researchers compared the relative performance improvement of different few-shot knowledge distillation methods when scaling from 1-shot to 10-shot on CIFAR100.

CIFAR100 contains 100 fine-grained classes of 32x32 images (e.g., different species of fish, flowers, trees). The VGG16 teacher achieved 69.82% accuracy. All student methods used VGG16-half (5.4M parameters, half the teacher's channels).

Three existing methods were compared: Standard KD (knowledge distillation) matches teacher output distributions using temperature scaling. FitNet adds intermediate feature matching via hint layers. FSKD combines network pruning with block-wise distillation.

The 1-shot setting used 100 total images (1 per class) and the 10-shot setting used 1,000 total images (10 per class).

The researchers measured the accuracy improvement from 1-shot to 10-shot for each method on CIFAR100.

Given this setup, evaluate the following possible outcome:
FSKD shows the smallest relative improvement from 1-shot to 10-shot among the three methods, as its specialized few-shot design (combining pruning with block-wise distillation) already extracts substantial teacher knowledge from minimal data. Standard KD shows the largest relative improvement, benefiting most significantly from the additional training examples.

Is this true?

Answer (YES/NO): YES